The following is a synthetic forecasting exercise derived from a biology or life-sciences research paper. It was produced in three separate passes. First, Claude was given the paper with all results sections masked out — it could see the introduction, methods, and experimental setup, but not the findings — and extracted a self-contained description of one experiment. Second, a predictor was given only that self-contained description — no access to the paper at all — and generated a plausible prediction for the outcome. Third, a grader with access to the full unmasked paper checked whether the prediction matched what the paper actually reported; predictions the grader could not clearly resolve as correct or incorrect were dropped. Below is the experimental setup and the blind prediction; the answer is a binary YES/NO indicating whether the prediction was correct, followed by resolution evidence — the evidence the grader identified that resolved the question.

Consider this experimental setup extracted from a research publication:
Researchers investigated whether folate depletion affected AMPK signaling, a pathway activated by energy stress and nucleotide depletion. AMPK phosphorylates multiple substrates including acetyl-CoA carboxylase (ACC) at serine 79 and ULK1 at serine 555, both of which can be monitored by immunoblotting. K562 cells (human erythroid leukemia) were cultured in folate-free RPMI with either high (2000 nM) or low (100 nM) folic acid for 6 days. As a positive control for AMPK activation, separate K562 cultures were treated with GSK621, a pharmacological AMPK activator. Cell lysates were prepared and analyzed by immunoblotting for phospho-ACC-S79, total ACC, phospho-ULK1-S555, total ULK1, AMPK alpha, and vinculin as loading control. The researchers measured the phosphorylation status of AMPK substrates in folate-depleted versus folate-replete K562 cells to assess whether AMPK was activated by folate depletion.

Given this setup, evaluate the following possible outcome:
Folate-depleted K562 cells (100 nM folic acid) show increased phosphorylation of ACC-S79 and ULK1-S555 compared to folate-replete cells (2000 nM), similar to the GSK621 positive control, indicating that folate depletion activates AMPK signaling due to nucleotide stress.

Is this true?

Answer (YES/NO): YES